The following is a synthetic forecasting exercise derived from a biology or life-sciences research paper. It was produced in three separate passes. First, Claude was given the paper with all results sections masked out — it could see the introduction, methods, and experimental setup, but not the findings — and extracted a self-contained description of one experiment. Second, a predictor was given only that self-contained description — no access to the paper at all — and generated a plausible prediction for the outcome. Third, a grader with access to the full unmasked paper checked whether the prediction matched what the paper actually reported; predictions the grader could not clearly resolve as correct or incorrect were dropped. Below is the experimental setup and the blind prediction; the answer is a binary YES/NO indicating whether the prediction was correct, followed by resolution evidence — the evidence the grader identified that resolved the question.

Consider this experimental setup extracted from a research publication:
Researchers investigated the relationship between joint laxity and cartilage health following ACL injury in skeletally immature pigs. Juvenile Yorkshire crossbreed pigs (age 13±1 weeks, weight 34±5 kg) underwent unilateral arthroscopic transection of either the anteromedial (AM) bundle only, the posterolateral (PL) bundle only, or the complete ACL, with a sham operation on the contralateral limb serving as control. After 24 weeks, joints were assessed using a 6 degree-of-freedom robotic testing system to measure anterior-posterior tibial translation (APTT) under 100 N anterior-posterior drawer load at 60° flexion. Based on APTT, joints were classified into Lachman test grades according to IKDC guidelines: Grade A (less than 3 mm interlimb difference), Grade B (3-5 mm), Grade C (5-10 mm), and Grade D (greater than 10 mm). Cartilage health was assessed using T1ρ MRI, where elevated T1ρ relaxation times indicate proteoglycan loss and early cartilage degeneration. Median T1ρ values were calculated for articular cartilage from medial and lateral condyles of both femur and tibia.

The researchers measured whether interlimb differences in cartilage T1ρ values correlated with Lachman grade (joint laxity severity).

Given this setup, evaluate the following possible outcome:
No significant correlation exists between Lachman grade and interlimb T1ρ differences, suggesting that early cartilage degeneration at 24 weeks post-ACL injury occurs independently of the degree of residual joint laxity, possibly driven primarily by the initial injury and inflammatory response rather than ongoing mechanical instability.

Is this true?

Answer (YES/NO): NO